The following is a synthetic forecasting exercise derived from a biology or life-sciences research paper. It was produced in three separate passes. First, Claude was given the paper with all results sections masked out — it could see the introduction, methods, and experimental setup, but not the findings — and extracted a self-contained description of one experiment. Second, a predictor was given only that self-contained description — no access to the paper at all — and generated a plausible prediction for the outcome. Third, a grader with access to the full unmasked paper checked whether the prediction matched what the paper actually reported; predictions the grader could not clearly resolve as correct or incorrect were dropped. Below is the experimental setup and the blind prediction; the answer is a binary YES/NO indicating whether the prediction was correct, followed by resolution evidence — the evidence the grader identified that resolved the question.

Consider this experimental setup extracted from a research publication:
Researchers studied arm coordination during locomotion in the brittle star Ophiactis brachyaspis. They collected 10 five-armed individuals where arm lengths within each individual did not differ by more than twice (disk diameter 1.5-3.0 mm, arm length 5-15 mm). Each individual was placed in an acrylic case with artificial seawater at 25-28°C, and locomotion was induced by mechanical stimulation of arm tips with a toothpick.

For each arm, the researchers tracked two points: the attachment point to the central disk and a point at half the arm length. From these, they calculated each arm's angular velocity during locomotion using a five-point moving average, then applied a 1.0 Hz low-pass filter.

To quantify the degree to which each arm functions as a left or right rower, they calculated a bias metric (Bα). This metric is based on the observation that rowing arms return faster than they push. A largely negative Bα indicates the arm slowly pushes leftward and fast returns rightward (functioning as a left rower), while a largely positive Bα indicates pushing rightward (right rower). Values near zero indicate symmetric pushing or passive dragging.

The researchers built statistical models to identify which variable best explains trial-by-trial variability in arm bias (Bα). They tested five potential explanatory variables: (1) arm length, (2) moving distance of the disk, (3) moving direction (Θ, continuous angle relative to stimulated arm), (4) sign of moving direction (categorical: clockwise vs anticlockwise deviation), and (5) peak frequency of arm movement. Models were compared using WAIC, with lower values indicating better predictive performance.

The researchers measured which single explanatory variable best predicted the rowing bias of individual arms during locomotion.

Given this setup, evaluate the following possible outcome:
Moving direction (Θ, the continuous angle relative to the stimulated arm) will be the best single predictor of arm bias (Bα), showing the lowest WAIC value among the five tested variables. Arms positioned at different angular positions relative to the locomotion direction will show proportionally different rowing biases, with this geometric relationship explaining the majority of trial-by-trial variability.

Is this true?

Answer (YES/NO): YES